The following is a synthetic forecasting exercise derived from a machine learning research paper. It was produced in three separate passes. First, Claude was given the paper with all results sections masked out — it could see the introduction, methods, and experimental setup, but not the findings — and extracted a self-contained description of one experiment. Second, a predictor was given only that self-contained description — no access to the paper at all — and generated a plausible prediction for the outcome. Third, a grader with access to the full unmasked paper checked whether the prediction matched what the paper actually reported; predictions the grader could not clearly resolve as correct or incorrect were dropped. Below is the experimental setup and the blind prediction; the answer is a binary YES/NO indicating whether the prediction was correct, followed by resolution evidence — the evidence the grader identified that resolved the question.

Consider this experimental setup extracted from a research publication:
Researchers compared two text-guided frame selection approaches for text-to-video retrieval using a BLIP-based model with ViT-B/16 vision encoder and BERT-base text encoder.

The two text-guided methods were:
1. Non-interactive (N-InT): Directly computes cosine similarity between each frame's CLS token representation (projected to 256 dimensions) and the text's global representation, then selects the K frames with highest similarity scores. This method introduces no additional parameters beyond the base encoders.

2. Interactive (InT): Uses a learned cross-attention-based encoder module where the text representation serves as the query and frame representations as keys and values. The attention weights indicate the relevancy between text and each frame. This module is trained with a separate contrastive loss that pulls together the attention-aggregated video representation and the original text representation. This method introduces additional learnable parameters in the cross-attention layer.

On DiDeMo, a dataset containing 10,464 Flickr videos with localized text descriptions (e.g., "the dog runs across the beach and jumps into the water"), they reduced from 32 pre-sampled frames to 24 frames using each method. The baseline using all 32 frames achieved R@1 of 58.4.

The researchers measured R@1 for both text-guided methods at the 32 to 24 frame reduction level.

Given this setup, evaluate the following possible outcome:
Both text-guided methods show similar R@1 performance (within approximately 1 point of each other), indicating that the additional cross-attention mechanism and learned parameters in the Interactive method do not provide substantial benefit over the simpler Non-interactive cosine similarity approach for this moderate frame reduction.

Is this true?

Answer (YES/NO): YES